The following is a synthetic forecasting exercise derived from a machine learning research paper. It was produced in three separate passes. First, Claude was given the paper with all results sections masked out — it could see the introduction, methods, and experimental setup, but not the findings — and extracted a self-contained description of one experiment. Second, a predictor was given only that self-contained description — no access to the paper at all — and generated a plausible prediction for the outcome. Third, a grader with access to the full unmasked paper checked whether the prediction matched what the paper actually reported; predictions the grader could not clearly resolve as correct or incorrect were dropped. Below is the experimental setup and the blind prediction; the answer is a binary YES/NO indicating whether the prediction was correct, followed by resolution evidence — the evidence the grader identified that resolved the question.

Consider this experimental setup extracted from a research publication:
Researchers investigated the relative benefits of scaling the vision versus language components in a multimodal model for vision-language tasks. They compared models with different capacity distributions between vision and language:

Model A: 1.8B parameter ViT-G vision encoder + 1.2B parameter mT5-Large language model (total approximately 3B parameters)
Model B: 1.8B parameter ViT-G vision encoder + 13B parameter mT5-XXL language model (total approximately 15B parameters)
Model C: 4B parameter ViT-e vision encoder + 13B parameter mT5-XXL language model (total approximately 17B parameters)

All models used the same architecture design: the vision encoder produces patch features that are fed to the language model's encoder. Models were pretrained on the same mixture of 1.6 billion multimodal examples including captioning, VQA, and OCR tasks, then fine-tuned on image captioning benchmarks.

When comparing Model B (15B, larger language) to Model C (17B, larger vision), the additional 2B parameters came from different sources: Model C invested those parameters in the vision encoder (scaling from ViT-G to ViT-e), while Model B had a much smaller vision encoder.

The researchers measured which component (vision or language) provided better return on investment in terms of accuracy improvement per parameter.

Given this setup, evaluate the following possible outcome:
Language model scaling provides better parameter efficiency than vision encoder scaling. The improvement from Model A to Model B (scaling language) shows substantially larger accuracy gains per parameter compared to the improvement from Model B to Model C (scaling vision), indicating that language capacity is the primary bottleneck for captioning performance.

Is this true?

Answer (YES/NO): NO